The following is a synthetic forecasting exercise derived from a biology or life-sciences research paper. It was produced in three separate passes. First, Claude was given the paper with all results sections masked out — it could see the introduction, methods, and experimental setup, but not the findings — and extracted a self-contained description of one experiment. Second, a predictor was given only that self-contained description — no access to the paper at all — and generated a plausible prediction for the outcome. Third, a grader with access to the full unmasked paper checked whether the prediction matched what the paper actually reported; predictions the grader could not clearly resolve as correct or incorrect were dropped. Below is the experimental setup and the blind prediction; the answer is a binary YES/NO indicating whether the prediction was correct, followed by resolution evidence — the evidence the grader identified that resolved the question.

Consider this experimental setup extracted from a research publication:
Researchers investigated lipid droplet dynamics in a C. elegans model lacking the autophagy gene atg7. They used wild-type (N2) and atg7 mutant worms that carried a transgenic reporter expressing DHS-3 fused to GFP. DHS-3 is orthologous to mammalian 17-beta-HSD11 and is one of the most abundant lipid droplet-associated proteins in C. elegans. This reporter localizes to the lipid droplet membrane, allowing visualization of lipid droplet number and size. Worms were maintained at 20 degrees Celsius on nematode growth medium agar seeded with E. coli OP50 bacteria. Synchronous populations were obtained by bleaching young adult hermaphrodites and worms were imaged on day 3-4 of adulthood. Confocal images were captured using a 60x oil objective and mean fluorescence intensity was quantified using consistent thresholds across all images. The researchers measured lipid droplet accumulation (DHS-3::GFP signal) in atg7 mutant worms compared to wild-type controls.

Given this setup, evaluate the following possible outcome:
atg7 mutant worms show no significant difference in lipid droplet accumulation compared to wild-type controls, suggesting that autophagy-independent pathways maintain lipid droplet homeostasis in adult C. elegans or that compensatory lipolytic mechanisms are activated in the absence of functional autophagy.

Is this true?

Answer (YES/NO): NO